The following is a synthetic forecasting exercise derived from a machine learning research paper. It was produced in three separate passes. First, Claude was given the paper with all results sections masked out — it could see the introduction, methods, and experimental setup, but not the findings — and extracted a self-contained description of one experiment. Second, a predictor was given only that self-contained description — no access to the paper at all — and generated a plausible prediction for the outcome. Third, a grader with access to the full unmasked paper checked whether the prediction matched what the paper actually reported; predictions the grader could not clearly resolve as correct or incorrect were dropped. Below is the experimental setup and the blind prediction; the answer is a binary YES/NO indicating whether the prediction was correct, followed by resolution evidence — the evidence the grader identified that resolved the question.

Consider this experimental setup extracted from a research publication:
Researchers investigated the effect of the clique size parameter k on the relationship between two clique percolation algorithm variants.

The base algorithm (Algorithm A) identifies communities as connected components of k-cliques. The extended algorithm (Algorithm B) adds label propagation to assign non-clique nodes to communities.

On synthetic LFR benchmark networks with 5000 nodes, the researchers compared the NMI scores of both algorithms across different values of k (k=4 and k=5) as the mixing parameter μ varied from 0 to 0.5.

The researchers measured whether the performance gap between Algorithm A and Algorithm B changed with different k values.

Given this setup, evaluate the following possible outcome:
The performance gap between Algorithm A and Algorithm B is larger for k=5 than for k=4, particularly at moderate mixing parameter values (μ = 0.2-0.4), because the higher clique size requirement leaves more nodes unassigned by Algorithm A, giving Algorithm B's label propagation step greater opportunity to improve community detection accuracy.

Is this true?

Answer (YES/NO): NO